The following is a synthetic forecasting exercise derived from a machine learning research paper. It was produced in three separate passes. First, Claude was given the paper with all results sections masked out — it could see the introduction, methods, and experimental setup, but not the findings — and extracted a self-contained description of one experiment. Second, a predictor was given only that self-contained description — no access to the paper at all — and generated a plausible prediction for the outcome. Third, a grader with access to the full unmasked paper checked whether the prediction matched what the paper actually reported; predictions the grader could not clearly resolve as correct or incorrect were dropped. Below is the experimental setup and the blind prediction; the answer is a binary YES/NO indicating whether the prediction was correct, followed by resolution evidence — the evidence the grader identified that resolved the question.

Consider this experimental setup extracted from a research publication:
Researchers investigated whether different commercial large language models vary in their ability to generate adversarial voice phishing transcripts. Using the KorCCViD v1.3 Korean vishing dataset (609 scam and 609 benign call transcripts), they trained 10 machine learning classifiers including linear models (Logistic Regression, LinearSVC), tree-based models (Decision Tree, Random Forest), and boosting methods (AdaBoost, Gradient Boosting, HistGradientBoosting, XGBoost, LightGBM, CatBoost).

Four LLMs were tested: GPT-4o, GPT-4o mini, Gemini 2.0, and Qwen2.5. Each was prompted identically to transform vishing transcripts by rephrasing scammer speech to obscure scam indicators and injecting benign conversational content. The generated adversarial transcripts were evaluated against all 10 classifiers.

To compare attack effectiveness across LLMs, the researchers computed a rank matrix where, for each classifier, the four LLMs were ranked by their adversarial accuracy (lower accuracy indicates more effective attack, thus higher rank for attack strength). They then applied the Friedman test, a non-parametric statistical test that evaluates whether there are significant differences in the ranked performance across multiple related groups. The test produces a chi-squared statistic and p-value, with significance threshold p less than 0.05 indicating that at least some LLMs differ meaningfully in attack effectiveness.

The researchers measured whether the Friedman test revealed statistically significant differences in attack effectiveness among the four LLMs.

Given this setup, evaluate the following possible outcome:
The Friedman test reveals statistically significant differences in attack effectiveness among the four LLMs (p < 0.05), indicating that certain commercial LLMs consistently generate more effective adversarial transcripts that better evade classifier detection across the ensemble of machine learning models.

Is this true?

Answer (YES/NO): YES